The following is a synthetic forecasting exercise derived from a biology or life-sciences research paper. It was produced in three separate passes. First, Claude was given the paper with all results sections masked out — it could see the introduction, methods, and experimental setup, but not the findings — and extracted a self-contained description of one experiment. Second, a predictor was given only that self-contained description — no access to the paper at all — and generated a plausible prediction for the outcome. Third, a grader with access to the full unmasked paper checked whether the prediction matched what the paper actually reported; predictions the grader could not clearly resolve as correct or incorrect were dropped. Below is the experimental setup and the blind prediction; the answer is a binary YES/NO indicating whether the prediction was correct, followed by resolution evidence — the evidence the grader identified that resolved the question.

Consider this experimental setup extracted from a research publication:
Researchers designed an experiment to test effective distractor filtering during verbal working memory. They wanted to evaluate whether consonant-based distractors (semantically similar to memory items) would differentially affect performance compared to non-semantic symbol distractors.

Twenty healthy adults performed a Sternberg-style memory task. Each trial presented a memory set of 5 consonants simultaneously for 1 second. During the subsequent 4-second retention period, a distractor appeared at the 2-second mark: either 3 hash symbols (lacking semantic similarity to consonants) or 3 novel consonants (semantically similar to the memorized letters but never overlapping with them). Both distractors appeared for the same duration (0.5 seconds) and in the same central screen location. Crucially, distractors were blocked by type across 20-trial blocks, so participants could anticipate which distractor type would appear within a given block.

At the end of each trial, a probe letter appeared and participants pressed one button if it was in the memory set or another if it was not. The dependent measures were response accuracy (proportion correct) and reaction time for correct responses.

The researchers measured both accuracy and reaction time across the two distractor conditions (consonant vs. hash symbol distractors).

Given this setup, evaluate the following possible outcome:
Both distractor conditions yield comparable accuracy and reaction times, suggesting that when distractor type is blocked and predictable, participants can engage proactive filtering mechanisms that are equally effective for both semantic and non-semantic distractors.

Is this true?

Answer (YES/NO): NO